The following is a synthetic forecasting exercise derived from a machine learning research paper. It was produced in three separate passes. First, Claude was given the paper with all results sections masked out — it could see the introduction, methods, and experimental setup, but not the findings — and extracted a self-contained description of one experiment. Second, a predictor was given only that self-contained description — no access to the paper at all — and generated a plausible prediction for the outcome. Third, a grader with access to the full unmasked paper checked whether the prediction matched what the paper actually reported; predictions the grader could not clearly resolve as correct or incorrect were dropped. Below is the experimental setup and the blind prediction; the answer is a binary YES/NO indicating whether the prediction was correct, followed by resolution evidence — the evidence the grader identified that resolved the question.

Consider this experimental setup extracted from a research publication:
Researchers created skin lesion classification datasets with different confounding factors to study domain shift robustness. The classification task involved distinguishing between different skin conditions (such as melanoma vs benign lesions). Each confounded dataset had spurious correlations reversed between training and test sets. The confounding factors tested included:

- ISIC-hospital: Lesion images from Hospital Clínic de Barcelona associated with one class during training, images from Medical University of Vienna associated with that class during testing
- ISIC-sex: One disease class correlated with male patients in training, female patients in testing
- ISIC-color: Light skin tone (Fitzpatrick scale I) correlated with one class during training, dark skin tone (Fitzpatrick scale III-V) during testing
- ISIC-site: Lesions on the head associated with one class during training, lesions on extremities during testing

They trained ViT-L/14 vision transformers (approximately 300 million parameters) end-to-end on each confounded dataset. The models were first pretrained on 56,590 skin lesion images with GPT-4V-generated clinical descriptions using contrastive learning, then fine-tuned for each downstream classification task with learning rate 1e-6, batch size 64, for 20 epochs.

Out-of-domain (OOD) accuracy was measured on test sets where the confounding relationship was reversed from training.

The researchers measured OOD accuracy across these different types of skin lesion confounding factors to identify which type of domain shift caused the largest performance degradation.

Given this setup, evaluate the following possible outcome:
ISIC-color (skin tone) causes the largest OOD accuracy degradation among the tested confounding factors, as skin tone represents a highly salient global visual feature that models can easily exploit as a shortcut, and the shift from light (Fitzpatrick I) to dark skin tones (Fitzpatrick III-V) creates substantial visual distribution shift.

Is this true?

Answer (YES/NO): NO